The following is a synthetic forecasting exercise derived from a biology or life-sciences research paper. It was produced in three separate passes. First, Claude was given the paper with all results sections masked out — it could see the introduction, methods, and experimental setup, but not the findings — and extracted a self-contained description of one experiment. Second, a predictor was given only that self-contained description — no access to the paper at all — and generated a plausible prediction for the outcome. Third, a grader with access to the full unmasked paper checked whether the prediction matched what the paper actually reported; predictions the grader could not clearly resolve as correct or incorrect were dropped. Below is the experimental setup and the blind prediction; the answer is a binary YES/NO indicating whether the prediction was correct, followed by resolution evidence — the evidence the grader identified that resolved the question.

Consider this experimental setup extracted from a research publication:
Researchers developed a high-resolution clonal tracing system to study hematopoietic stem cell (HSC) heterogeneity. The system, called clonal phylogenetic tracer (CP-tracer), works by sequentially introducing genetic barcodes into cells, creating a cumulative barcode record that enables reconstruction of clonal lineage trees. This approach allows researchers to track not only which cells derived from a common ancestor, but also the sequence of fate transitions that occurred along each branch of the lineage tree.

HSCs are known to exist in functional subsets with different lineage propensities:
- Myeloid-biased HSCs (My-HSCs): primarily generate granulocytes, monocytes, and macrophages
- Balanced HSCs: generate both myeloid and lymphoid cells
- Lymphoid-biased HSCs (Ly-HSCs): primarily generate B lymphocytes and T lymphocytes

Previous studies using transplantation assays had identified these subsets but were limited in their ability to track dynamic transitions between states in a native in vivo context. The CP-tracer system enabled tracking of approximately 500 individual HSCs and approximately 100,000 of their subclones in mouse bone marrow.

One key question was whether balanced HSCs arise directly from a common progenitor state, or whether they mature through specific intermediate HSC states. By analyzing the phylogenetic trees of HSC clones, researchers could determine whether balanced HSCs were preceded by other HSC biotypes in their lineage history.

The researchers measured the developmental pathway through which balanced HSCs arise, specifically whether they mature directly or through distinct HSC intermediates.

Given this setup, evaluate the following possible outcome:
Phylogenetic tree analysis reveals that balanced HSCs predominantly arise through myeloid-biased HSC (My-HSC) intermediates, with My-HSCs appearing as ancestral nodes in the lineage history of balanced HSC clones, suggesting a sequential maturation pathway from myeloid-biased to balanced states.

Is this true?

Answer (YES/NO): NO